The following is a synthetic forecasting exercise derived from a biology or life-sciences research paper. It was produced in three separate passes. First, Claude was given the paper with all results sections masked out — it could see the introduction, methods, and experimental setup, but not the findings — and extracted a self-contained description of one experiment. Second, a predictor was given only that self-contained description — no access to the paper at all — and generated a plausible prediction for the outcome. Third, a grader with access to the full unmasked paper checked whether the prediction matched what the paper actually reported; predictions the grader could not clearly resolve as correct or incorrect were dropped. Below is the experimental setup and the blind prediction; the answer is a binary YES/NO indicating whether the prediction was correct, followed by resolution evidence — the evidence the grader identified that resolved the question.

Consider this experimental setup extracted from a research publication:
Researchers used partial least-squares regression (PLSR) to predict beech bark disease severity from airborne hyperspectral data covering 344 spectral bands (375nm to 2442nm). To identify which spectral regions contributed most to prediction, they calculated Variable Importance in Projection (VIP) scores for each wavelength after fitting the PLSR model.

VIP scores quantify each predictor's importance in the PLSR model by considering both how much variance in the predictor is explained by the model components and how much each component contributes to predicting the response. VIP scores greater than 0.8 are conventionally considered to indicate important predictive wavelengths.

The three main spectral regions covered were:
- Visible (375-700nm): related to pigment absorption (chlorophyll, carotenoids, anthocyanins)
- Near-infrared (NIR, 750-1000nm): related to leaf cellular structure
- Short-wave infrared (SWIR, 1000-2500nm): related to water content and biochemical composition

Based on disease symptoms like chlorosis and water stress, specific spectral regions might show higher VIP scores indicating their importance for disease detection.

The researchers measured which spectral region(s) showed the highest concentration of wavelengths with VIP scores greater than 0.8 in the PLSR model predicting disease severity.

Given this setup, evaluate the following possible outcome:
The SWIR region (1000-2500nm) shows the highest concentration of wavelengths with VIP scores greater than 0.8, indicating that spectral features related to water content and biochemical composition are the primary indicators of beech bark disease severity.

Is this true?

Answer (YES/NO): NO